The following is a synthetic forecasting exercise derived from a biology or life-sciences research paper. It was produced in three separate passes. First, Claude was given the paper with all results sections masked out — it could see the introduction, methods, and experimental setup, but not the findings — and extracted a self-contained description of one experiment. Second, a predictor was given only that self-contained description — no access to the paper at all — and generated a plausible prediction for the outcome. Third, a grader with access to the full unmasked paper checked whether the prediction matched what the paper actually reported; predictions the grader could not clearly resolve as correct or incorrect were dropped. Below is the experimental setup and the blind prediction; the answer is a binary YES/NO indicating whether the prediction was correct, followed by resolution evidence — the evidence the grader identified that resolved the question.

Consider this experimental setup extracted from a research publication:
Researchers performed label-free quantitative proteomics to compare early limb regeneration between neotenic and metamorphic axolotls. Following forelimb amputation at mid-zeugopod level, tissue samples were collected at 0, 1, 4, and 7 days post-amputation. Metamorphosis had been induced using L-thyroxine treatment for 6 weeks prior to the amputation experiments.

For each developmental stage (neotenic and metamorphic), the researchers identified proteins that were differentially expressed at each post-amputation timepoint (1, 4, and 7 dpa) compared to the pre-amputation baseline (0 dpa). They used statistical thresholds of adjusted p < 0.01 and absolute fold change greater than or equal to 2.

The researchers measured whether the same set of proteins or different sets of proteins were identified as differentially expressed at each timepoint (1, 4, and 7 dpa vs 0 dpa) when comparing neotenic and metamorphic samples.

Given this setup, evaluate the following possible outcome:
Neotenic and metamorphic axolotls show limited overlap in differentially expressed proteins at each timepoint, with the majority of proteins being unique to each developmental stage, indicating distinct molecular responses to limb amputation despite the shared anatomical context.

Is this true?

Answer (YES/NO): YES